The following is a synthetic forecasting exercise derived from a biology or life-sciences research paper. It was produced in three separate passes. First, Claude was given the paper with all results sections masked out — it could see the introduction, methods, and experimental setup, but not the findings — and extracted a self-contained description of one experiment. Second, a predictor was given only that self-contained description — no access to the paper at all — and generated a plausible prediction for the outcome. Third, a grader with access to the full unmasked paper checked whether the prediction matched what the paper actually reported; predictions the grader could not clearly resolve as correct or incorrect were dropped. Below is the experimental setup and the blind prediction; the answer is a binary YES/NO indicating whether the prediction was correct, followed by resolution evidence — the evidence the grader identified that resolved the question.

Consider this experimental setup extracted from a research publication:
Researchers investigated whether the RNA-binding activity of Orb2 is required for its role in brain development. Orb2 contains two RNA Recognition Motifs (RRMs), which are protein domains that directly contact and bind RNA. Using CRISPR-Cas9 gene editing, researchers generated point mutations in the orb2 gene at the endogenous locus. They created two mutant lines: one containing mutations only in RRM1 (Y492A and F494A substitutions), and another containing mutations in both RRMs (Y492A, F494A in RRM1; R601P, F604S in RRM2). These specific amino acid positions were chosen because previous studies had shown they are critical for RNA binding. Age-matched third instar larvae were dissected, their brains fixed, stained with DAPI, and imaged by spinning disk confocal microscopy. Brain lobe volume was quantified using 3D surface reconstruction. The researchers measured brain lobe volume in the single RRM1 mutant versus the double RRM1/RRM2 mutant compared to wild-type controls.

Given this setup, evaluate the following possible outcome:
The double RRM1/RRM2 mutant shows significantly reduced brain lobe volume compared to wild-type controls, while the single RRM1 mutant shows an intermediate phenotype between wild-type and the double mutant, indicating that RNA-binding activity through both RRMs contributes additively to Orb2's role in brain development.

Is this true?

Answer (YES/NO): NO